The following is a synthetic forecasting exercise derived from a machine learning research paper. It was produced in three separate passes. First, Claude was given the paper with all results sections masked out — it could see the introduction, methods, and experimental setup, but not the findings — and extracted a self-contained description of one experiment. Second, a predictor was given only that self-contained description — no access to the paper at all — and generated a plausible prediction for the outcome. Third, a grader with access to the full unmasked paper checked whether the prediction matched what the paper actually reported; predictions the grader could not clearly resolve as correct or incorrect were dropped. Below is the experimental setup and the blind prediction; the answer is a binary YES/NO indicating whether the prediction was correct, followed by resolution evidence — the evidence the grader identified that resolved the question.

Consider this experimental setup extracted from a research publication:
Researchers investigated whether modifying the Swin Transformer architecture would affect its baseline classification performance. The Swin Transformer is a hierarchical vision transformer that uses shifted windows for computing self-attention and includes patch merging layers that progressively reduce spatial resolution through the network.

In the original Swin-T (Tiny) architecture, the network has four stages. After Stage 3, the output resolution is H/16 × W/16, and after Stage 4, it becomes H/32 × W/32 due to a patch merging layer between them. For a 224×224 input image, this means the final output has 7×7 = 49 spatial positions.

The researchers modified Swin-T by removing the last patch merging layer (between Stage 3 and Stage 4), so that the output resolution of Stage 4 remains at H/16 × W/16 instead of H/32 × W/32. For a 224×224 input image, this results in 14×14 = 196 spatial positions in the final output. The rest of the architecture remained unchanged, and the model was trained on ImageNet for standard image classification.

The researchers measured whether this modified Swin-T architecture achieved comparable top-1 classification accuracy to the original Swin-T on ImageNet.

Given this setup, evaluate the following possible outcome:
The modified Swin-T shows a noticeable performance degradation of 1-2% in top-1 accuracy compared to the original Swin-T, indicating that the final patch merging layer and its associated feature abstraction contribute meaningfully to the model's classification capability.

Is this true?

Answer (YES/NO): NO